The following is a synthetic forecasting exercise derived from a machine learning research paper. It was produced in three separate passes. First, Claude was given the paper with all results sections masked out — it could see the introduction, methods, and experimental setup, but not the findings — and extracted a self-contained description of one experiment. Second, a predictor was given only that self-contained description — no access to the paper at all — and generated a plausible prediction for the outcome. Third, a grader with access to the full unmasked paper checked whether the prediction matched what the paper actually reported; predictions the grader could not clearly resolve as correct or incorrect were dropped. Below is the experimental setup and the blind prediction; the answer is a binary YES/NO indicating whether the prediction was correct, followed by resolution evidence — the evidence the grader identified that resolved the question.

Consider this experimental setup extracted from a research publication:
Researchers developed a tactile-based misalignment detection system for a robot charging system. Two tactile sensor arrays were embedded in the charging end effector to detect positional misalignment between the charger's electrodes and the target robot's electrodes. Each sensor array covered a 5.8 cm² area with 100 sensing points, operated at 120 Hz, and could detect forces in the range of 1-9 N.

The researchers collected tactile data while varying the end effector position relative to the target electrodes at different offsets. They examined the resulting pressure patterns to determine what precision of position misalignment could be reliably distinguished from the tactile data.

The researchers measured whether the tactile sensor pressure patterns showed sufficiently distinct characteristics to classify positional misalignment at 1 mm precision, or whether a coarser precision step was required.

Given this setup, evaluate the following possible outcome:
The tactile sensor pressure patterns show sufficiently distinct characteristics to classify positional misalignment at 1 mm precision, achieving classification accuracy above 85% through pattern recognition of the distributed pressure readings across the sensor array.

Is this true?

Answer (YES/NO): NO